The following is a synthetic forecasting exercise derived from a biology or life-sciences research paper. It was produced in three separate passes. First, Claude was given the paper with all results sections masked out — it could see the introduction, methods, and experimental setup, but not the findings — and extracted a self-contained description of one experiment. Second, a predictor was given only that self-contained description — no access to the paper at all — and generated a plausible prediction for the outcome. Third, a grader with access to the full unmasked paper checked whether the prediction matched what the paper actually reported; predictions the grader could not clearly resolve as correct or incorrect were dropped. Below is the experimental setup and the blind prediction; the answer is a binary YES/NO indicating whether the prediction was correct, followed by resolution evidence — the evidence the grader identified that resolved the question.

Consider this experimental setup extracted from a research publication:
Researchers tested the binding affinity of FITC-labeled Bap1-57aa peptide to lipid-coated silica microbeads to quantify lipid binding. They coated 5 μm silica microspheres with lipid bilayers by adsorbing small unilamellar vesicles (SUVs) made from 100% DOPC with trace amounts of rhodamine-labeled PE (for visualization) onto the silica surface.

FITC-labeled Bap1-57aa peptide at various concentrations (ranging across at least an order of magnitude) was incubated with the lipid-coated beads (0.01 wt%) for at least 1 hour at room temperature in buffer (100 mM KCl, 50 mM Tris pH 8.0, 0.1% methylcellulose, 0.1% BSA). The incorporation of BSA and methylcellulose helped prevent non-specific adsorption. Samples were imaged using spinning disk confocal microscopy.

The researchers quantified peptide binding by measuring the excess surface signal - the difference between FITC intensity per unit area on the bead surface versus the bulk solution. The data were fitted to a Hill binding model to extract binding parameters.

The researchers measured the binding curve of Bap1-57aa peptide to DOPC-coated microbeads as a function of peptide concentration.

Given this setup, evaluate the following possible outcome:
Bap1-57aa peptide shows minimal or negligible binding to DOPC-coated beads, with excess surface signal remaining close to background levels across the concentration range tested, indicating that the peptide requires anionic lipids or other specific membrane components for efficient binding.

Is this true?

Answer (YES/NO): NO